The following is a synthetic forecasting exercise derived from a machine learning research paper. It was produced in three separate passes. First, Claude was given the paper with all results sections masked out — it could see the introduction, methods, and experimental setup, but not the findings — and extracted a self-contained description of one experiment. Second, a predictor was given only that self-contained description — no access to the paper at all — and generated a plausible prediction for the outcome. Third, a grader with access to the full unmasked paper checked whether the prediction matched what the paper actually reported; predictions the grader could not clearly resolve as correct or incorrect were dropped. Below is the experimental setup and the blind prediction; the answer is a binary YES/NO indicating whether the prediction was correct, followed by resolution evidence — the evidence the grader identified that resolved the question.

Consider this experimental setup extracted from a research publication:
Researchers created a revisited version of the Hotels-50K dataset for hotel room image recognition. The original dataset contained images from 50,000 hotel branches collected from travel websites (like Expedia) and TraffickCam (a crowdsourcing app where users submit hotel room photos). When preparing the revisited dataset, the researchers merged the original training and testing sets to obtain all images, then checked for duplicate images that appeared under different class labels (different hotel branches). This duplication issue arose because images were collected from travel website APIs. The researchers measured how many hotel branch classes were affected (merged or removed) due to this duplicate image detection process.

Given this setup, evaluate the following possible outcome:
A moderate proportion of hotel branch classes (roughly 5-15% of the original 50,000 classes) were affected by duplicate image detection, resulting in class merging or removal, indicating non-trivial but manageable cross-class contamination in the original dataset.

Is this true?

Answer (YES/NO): YES